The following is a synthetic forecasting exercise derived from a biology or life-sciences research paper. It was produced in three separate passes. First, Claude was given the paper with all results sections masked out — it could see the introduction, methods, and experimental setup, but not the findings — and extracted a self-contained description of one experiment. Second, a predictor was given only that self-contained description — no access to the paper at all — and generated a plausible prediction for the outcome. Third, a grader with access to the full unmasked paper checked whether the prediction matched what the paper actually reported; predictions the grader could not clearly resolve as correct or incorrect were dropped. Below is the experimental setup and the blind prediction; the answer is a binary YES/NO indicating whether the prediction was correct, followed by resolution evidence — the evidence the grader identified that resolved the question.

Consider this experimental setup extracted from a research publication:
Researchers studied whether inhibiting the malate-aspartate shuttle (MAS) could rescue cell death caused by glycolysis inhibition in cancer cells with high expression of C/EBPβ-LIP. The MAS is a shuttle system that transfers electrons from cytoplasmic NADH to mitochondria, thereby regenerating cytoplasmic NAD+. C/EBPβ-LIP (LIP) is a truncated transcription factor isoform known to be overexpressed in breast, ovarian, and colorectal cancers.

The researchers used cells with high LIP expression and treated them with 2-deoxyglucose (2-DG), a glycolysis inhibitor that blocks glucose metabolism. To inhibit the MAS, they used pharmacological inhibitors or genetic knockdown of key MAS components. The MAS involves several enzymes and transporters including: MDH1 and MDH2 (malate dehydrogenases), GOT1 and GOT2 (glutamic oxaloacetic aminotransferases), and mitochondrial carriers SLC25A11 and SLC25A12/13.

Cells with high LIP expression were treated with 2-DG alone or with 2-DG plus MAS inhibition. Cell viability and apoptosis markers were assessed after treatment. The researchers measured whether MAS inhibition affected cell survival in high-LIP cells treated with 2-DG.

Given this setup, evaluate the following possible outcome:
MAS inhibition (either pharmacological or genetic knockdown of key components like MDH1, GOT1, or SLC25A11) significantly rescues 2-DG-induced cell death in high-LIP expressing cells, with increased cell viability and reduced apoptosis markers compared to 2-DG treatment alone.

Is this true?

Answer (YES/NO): YES